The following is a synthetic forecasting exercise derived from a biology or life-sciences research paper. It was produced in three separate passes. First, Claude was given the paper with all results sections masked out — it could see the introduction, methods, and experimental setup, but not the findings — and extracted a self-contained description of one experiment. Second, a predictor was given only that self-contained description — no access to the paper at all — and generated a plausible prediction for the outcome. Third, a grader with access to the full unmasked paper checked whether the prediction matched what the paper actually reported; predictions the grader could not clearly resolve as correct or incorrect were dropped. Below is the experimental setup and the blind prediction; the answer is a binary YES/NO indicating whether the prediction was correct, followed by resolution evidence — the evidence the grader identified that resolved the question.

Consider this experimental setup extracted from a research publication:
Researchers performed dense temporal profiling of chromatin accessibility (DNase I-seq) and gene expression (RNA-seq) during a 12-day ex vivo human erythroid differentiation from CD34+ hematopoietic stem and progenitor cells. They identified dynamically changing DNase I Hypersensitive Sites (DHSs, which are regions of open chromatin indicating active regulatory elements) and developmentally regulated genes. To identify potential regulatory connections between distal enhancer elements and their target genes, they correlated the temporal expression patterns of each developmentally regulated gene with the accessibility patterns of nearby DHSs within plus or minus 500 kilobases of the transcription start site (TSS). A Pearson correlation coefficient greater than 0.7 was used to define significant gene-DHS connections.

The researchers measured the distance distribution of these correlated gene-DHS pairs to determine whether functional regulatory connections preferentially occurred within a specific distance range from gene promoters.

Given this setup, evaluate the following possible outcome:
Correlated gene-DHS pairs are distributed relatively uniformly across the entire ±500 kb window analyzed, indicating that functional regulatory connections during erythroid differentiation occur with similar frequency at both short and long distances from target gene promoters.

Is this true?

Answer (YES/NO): NO